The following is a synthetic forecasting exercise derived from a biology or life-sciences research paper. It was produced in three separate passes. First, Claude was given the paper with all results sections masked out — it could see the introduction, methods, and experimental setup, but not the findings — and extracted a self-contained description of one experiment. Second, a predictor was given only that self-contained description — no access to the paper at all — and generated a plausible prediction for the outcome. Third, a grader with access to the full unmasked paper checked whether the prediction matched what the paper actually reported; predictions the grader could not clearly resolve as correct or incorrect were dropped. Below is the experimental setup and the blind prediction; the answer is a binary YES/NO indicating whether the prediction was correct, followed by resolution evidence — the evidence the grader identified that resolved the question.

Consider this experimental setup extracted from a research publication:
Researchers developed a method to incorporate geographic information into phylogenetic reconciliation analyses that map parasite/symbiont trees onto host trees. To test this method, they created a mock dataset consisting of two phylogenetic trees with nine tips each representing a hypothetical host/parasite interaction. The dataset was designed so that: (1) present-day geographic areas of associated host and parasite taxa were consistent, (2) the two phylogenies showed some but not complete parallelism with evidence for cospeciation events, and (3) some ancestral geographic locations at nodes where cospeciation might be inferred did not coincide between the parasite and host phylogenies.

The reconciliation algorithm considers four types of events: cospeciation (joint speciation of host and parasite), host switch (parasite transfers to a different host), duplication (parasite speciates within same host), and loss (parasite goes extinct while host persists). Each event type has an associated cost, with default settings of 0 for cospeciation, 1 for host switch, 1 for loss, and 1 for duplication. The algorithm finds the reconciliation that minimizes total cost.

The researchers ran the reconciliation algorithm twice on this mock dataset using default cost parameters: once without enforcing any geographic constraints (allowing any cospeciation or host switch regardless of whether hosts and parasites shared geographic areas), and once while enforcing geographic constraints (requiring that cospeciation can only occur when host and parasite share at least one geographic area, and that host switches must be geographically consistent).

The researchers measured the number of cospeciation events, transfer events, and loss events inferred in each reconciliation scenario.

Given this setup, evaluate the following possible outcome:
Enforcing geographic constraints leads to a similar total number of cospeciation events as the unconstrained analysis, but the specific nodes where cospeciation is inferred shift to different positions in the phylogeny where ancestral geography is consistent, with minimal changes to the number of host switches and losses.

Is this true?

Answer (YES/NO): NO